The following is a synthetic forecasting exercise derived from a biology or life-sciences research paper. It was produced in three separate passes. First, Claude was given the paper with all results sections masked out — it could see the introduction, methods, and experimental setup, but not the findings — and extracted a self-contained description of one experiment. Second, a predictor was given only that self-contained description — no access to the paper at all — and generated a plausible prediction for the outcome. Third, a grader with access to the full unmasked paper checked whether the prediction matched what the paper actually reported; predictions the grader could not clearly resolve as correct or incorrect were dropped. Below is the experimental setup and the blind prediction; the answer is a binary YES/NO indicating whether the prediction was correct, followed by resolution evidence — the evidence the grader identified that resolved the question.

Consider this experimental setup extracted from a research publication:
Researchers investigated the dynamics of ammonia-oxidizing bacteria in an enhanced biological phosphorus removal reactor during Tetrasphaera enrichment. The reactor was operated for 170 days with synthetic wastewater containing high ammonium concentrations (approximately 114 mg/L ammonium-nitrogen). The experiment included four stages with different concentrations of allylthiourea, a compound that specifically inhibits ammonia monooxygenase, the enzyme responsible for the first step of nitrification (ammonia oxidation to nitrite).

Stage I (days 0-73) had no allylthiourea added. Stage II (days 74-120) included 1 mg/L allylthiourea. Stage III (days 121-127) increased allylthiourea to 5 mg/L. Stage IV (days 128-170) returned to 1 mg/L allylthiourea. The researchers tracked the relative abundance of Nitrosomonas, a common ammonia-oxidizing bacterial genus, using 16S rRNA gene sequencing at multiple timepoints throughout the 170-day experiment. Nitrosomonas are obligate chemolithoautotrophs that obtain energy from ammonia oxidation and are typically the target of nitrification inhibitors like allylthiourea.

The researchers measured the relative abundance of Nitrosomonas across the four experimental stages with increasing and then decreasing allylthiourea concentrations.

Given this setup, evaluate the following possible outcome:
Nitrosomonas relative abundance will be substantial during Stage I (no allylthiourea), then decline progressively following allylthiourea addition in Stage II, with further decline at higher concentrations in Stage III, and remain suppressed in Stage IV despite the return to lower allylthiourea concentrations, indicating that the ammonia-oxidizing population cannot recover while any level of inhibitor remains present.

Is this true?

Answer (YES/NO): NO